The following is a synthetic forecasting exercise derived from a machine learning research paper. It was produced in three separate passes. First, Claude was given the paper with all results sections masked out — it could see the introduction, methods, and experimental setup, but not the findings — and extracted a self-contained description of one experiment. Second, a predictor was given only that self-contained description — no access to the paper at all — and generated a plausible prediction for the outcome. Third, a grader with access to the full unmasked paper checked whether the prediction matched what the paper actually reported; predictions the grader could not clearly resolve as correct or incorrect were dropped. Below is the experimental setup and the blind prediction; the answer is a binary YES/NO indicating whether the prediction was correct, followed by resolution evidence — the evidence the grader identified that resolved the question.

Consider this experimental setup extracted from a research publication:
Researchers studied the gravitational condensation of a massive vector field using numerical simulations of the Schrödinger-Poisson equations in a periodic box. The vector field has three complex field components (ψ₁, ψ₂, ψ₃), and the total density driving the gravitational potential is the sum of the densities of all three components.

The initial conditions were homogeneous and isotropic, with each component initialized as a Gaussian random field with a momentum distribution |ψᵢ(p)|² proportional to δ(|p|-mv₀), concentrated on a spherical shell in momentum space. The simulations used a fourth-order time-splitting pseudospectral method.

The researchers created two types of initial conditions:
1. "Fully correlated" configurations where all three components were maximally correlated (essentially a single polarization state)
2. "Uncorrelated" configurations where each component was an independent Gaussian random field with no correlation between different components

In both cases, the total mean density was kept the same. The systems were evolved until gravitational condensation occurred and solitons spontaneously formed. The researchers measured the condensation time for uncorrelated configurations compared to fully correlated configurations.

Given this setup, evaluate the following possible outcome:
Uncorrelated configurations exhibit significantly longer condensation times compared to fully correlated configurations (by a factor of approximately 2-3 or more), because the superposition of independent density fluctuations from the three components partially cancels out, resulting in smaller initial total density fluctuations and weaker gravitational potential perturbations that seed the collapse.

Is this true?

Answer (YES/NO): YES